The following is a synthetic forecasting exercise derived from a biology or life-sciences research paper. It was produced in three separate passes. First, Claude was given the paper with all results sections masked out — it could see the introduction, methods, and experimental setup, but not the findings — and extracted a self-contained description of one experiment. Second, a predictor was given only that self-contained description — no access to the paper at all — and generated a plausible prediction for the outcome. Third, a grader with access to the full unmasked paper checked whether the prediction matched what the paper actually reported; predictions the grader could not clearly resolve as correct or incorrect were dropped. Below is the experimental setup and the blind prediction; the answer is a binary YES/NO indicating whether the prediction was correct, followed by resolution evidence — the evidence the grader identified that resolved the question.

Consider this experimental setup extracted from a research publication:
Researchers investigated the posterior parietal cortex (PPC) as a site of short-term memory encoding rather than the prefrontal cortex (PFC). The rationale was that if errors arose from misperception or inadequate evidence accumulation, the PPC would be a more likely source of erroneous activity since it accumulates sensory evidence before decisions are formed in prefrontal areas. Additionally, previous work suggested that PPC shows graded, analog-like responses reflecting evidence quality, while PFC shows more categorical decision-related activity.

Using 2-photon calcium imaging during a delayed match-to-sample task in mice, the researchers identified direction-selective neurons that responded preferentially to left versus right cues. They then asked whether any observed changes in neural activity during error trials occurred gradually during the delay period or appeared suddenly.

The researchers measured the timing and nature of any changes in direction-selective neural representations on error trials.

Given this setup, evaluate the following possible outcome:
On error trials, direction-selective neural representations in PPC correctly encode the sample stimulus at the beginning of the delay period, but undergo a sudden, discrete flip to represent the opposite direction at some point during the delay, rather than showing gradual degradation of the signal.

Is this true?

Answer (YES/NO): NO